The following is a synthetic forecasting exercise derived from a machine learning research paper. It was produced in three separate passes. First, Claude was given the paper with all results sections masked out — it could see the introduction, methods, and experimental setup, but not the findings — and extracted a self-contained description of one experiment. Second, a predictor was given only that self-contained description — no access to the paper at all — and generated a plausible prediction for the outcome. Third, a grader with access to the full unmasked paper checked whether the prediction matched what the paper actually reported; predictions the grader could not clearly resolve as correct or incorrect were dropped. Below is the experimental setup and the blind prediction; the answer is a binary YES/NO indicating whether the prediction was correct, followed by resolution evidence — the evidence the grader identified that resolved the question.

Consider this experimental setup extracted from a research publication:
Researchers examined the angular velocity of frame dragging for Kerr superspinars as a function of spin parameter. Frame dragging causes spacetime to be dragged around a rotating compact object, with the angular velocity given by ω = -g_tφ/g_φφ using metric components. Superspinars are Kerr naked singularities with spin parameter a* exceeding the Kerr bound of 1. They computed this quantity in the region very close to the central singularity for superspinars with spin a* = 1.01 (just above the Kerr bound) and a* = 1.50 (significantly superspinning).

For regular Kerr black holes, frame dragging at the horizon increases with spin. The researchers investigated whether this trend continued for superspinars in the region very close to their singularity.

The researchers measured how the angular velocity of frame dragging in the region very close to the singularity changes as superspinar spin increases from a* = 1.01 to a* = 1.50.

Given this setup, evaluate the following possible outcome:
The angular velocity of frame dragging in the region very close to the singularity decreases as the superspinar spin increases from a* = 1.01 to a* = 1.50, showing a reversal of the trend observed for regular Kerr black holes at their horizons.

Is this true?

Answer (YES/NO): YES